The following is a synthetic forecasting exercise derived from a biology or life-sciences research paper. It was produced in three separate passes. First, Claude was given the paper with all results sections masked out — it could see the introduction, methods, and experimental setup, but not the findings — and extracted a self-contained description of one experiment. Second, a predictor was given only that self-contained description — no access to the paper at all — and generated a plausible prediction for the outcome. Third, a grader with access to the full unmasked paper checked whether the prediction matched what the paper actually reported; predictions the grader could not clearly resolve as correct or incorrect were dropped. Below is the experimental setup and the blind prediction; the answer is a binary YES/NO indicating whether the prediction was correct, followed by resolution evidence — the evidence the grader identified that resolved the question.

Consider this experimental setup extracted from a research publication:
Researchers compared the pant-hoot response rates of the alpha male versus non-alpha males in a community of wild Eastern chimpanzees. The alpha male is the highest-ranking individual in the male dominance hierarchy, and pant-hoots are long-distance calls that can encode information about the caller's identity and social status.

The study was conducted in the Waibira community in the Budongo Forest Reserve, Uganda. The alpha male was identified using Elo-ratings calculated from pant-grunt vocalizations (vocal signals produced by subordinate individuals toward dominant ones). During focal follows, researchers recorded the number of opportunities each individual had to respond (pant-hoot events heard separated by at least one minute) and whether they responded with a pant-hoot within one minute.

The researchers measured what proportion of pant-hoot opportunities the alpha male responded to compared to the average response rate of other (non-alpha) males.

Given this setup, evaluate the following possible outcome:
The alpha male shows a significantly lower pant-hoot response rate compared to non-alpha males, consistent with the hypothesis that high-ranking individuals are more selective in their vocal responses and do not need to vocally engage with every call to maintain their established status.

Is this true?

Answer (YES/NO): NO